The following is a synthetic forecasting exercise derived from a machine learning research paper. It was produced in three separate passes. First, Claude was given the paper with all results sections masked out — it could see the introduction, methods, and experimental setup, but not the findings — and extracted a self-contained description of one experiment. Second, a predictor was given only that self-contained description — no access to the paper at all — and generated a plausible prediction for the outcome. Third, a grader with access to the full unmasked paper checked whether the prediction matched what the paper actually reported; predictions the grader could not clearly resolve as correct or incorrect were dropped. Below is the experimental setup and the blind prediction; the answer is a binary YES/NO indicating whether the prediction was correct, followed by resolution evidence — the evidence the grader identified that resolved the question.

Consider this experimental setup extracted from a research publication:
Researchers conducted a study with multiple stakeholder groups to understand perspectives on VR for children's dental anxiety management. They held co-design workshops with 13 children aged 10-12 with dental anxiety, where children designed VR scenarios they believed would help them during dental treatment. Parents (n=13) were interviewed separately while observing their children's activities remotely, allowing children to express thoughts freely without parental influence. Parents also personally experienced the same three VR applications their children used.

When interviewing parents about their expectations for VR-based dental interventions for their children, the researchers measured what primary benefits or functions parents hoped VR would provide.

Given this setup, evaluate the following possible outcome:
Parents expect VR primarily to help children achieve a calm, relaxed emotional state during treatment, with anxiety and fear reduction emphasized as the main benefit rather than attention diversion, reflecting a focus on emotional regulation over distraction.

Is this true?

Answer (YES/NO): NO